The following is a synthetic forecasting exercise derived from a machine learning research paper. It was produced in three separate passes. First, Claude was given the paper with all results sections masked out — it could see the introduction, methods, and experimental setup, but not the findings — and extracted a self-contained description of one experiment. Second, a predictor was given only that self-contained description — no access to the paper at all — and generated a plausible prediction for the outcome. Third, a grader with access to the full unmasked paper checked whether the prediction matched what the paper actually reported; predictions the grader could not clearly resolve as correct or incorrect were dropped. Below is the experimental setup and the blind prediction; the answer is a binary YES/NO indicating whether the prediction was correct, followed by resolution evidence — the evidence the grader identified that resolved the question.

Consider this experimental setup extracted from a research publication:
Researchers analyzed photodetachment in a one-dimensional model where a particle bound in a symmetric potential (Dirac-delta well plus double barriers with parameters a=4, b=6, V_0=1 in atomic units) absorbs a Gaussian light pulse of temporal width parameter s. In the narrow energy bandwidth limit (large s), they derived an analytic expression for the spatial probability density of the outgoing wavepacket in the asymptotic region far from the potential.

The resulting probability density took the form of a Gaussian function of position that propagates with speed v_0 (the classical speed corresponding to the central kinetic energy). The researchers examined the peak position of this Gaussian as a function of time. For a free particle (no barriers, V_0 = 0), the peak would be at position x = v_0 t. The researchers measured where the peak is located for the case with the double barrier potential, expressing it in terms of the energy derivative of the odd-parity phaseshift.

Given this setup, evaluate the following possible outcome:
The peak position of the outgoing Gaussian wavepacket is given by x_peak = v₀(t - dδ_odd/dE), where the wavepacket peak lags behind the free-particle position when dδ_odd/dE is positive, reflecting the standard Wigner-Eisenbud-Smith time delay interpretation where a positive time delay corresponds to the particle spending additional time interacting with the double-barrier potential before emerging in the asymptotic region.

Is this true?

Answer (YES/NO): YES